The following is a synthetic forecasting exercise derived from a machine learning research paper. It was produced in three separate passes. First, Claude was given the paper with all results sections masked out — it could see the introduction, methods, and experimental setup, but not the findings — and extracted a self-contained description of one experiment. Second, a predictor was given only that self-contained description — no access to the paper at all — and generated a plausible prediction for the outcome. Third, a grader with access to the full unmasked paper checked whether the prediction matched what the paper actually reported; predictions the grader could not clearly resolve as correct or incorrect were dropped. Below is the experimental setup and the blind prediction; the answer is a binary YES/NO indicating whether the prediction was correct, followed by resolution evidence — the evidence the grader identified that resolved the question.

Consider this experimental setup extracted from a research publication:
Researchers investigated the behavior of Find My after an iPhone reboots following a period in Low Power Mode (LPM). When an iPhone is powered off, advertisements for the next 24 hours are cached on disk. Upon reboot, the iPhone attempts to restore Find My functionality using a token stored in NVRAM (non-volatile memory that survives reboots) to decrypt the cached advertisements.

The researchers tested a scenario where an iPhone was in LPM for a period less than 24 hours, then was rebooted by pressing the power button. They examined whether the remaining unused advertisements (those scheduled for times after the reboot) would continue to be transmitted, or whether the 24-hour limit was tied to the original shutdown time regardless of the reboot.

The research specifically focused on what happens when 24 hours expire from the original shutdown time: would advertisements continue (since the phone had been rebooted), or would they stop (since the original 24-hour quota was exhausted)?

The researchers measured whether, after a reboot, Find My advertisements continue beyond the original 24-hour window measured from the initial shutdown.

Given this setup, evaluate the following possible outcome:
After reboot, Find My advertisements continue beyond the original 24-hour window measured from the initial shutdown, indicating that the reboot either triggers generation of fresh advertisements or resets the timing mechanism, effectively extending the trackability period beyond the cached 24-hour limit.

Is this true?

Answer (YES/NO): NO